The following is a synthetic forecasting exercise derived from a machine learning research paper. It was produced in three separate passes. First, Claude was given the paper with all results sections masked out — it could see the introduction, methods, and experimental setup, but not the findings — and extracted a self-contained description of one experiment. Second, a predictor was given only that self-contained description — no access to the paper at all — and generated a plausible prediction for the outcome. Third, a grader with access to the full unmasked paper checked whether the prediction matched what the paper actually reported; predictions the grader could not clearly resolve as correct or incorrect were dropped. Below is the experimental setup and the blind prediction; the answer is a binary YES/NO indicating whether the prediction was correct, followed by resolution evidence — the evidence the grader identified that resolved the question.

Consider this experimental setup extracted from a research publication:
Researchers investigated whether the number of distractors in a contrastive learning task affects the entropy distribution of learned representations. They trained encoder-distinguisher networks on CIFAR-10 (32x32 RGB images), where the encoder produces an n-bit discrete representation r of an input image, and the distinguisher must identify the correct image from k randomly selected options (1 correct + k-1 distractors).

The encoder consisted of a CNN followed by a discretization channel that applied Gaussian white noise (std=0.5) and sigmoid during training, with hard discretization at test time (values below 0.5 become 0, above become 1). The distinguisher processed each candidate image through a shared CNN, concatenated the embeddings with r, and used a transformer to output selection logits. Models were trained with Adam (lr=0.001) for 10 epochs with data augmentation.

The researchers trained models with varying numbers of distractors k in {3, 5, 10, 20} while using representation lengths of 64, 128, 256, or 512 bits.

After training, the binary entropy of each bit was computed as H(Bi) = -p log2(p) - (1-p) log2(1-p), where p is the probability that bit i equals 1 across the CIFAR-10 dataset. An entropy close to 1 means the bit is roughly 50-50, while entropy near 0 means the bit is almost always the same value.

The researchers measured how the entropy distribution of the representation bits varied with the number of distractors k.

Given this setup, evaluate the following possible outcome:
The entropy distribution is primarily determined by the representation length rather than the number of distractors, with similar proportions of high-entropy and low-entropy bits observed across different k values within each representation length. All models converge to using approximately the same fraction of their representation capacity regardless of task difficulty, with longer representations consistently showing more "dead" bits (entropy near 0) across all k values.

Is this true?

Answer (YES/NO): NO